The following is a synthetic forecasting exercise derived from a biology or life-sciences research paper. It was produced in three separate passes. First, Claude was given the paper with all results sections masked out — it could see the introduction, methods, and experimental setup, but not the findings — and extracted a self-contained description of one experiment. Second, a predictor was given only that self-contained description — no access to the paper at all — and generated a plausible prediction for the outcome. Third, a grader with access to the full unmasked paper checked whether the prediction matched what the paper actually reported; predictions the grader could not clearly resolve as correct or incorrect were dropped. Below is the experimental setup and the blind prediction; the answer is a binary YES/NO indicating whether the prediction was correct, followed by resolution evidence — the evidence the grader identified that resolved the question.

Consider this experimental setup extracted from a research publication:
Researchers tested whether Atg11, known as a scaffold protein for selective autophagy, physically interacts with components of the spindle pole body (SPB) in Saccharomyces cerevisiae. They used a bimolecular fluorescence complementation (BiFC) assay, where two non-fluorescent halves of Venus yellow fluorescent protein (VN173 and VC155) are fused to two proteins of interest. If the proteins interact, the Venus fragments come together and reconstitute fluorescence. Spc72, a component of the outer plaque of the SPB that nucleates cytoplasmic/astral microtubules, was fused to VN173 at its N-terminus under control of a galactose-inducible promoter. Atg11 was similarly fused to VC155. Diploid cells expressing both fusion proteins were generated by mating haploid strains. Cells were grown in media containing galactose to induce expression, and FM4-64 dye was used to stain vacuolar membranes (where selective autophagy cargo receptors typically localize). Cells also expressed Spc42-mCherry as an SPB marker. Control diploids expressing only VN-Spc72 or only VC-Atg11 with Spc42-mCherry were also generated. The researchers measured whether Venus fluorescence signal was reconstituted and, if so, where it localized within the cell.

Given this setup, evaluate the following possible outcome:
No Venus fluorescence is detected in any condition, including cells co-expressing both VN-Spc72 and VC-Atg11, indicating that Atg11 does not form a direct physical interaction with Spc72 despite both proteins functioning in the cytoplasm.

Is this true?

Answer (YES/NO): NO